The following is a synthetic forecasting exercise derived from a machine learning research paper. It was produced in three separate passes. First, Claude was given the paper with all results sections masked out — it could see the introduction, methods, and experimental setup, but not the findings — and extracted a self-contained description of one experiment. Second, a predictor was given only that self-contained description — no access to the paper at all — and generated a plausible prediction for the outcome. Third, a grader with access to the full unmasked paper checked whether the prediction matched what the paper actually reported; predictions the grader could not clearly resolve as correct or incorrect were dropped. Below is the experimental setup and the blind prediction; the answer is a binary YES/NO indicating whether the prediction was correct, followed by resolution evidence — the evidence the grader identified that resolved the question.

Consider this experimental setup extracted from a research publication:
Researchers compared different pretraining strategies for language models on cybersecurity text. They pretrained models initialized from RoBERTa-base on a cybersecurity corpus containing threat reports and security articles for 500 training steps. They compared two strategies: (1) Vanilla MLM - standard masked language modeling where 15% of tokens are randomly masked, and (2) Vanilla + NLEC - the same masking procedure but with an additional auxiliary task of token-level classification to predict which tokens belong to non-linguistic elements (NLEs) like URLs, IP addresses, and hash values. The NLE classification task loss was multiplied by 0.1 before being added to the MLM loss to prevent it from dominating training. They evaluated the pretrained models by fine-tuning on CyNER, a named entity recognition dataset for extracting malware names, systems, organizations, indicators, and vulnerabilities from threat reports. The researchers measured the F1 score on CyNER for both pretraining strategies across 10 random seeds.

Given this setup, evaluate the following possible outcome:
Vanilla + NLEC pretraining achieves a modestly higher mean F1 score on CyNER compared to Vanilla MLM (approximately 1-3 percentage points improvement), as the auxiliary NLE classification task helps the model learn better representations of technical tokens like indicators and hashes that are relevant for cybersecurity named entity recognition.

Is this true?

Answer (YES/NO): NO